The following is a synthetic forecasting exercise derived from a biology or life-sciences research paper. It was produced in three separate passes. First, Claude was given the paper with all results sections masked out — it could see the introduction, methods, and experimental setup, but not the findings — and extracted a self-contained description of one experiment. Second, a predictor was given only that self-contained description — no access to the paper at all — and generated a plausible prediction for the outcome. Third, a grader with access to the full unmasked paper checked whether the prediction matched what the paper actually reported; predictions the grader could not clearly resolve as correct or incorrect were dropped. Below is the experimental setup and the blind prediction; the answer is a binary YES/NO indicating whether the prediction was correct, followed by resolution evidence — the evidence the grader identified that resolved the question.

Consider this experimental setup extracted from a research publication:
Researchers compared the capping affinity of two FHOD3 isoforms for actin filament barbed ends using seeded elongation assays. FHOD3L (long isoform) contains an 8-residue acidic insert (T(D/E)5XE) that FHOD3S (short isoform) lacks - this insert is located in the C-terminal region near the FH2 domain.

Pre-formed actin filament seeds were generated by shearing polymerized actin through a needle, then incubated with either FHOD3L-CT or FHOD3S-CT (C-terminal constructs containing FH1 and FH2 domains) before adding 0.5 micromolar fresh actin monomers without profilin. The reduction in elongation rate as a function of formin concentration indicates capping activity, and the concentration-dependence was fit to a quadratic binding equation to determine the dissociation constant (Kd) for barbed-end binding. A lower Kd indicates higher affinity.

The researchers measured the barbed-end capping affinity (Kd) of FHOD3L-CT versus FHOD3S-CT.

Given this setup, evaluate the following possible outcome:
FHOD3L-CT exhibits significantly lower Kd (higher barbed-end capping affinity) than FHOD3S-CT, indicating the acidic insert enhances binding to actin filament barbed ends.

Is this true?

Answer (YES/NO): YES